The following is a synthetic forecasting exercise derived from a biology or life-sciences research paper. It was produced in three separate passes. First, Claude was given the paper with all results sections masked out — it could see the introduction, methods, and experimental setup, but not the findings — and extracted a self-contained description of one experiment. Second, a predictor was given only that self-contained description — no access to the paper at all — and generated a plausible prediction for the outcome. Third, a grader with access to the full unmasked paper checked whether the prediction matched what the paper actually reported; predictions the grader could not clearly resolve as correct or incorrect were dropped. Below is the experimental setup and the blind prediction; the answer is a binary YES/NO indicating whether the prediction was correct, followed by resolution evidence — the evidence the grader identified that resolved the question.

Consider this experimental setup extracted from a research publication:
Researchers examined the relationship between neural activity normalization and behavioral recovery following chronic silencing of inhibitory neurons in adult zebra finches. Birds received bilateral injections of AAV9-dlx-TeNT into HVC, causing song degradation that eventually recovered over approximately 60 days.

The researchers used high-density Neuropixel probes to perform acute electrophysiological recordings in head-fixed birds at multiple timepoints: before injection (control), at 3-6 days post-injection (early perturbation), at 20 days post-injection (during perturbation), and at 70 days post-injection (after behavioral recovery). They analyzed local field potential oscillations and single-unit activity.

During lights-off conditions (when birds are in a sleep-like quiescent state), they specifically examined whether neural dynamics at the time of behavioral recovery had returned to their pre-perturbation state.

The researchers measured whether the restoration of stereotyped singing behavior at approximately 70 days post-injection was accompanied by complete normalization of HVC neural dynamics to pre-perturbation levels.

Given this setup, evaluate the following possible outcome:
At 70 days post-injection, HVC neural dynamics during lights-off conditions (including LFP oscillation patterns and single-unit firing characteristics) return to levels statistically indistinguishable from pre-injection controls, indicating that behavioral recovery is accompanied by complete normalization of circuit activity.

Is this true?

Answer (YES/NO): NO